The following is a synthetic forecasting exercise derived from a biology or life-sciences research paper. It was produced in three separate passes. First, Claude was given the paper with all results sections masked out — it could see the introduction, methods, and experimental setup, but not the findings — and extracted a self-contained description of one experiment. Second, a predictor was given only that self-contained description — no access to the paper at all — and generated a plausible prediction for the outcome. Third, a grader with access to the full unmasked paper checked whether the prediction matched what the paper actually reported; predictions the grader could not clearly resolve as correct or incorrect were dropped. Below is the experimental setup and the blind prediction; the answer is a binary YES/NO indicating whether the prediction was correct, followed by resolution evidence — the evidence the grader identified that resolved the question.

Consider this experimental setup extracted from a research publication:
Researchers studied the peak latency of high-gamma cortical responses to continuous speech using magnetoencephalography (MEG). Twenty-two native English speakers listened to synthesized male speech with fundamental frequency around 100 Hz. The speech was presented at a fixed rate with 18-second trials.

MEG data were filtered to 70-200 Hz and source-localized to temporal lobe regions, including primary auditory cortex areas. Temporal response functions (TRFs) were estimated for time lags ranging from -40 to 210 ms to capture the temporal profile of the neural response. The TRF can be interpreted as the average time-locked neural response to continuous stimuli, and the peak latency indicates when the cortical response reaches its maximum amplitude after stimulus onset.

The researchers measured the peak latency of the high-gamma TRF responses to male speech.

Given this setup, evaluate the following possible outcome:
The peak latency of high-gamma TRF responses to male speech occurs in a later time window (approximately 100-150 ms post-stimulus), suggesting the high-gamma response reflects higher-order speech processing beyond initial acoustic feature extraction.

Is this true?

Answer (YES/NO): NO